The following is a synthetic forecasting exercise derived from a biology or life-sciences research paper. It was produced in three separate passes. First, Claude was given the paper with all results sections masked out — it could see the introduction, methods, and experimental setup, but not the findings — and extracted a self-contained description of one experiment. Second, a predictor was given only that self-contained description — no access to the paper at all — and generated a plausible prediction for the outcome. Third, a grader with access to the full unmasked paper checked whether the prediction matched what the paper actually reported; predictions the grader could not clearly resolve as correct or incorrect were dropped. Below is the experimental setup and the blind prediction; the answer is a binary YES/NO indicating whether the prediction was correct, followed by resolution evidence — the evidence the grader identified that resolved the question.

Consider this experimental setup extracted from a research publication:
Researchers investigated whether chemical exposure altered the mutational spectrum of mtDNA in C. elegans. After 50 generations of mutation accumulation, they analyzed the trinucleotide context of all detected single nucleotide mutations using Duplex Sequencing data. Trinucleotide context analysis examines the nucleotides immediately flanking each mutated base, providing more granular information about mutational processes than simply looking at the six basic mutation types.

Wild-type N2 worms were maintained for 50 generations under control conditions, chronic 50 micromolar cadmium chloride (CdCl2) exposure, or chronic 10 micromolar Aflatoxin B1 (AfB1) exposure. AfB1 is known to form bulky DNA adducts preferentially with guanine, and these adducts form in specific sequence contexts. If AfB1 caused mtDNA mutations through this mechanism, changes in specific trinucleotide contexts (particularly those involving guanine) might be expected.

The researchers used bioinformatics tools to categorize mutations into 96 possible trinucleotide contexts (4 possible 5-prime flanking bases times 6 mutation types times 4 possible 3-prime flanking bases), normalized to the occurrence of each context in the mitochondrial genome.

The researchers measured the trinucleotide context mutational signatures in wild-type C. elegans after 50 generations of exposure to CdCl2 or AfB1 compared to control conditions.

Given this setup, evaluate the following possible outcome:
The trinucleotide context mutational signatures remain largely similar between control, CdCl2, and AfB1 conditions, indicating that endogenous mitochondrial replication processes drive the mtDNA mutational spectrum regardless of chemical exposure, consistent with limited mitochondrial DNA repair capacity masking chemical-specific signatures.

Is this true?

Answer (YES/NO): YES